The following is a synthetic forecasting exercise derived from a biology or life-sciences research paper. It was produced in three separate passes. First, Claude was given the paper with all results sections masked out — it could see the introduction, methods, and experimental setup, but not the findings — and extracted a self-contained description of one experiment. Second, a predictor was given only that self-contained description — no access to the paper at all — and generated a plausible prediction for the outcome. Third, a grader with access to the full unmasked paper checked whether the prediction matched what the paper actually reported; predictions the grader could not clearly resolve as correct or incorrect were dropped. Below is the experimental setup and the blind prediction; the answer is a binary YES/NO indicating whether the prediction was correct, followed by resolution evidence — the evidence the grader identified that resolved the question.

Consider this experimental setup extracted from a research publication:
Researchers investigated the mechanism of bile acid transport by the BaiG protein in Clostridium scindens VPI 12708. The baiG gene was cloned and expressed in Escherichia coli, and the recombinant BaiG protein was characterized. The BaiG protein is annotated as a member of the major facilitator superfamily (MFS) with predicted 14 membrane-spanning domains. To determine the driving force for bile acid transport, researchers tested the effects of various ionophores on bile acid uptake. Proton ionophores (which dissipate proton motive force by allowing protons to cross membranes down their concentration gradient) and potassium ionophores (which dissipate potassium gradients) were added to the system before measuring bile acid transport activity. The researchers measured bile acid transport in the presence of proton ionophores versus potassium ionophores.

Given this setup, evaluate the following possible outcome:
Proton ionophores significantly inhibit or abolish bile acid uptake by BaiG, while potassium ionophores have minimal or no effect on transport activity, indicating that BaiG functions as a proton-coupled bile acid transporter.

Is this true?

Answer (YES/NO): YES